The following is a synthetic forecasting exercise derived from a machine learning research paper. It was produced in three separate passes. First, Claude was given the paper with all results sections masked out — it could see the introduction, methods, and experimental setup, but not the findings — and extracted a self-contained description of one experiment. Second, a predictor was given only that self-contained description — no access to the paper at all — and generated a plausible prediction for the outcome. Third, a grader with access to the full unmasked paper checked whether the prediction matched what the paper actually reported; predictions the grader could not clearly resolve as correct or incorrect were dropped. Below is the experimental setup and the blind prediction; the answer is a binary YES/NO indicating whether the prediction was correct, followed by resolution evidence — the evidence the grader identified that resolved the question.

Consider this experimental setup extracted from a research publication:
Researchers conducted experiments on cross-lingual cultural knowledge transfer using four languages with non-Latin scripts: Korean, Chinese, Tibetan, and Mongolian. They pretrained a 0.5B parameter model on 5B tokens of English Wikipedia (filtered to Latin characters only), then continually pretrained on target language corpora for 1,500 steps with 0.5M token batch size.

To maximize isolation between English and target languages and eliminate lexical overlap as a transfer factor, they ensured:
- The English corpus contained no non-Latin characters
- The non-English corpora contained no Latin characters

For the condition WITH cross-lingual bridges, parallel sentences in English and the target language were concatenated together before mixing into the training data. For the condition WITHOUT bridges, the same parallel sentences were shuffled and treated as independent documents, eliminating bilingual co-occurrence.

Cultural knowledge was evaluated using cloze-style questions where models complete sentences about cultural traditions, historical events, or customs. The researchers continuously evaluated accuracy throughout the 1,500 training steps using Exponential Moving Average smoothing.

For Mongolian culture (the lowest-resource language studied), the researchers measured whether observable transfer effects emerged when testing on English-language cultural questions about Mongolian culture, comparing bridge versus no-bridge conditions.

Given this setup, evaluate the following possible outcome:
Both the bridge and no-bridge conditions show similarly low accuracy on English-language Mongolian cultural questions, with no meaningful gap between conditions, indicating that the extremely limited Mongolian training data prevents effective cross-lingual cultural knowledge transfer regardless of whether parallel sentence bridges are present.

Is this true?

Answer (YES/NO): NO